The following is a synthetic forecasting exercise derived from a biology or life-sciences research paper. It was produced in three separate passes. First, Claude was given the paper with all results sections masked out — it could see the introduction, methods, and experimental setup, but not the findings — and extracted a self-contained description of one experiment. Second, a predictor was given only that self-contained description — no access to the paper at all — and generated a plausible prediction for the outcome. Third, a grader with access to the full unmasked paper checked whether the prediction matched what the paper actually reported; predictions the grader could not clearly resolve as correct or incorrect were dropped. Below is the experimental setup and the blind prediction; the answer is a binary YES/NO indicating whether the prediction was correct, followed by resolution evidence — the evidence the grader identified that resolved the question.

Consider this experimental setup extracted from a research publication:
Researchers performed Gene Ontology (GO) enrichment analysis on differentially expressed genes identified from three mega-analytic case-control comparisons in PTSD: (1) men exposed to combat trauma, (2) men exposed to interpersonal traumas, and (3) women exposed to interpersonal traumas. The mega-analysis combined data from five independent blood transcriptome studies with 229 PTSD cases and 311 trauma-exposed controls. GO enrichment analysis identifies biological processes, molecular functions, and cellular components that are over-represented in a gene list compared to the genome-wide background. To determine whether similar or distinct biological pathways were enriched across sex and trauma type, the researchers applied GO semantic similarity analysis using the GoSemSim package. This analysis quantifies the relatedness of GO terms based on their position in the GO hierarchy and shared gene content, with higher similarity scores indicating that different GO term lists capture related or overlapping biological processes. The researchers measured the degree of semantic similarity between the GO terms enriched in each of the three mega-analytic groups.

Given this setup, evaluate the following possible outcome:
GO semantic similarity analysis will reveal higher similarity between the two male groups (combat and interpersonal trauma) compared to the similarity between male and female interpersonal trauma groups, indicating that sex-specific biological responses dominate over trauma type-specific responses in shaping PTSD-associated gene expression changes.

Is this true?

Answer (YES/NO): NO